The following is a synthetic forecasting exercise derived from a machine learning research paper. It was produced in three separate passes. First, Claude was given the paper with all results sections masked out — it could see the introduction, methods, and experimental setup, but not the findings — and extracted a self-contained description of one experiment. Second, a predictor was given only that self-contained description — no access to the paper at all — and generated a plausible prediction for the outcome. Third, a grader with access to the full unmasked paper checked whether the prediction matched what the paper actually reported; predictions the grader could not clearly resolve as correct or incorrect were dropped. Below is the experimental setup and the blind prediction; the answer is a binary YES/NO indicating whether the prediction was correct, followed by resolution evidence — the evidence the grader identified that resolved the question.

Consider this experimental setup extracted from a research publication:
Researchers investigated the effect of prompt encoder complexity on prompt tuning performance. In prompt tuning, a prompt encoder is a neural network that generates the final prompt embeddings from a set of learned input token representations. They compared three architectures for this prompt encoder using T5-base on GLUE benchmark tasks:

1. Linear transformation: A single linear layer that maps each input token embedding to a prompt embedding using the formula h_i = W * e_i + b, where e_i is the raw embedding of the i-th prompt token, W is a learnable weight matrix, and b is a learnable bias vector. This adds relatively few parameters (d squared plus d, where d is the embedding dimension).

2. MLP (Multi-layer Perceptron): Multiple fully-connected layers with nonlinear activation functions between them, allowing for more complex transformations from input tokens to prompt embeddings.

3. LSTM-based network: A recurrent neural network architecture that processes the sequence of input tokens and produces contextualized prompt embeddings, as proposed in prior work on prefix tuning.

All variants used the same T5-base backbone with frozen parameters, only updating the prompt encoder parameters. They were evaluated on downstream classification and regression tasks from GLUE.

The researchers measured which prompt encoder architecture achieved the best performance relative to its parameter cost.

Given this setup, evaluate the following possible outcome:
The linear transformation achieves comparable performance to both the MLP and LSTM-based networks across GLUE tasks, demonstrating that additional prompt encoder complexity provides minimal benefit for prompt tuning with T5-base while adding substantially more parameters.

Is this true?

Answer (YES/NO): YES